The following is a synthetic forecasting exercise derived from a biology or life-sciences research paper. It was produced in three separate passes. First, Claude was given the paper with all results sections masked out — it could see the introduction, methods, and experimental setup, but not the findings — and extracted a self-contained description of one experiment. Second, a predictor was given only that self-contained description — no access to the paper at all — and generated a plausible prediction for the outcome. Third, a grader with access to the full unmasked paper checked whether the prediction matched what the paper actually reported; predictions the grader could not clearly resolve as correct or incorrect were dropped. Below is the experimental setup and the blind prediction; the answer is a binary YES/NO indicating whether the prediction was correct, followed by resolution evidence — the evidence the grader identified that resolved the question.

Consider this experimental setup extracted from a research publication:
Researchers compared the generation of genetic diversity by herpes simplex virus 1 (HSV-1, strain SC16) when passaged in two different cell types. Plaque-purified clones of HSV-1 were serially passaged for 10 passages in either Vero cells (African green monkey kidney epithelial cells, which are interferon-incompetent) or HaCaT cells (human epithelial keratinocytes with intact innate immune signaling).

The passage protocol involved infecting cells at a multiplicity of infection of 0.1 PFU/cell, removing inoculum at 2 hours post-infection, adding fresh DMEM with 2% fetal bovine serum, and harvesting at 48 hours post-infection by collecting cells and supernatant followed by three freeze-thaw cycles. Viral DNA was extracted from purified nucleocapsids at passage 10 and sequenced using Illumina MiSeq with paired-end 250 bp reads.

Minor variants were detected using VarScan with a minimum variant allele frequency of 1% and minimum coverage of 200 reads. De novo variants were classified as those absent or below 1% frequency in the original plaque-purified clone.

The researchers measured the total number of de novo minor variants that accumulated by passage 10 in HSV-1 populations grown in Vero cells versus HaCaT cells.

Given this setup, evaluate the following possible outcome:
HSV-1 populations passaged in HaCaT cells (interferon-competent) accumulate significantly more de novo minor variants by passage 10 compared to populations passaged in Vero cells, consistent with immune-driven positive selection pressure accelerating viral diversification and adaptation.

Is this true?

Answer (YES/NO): NO